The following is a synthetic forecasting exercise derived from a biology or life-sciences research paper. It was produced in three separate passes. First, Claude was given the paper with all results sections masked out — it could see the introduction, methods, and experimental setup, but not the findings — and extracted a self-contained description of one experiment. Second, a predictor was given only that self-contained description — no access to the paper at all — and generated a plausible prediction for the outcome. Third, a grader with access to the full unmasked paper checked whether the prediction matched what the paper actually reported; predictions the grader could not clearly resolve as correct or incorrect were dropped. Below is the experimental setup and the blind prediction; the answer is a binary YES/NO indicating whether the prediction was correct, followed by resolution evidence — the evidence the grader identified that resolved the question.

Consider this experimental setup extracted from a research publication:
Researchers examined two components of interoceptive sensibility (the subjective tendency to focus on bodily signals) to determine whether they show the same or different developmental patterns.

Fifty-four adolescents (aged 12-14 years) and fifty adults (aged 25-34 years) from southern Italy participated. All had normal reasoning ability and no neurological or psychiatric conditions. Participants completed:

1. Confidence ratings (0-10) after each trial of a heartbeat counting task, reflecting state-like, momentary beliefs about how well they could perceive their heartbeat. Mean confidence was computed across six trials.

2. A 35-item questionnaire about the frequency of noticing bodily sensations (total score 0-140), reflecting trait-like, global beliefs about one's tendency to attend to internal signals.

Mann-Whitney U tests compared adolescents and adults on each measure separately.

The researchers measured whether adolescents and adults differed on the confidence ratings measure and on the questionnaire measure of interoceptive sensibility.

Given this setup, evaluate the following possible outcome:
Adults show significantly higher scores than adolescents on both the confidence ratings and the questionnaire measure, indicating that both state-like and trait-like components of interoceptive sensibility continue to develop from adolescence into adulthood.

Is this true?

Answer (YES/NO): NO